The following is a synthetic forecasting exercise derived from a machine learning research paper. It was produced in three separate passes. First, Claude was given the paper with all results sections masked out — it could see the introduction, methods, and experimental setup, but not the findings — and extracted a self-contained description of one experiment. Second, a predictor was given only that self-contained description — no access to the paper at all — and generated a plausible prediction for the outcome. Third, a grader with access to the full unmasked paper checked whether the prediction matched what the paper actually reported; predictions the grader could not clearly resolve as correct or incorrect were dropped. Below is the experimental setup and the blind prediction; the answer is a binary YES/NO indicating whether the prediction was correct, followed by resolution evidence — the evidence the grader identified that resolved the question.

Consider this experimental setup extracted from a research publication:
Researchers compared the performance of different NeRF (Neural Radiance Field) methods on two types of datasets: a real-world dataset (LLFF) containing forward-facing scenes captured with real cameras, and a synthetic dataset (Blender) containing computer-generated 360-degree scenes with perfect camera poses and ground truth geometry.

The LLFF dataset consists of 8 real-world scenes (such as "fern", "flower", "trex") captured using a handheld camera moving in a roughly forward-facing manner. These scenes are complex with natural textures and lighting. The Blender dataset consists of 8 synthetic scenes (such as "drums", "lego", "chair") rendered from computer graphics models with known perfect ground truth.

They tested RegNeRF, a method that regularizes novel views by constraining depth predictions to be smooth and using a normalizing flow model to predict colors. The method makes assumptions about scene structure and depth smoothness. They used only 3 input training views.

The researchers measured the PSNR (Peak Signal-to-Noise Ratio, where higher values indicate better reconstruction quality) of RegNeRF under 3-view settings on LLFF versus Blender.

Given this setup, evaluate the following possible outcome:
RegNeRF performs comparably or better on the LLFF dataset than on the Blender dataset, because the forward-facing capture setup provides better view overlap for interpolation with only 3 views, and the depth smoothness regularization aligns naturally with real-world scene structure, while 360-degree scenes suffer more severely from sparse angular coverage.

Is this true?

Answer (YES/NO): NO